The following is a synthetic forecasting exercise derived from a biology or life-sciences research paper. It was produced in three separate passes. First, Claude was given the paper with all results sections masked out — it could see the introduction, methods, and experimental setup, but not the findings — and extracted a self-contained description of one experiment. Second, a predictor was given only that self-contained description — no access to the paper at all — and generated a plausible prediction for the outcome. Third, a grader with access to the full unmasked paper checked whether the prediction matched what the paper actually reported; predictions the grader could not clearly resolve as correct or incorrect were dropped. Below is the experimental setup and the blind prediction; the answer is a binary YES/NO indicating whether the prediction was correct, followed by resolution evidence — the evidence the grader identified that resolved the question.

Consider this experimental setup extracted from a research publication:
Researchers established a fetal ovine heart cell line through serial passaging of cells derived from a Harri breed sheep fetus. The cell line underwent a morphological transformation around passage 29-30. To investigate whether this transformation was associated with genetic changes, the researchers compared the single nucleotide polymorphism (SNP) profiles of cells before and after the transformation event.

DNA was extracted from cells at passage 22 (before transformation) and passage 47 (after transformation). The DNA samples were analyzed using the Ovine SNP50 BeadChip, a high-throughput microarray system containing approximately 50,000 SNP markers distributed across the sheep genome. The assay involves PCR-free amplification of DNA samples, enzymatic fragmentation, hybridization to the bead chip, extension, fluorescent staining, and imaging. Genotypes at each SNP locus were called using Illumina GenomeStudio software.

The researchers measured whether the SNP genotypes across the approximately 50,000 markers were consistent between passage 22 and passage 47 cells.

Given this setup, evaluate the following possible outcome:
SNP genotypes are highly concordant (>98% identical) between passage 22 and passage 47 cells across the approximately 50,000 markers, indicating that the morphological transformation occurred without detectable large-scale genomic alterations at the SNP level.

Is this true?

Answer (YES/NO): NO